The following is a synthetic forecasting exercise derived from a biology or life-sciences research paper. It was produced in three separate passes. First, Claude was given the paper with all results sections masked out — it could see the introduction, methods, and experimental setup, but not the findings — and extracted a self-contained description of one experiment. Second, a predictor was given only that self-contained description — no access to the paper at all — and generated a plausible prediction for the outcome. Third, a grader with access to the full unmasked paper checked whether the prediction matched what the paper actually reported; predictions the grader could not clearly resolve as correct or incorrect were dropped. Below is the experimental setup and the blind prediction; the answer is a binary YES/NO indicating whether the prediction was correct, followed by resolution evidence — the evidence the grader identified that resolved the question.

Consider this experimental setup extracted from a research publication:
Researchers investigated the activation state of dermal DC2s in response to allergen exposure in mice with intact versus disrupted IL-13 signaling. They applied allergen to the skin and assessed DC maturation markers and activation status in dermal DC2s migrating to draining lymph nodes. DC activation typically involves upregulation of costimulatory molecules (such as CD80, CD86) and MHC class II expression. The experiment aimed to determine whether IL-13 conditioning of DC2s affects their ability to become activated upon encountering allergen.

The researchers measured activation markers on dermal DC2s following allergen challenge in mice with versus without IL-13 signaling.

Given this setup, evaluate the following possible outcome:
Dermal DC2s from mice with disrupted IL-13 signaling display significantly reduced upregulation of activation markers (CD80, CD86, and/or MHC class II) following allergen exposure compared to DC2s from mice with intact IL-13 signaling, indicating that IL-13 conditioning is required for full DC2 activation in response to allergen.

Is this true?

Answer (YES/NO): NO